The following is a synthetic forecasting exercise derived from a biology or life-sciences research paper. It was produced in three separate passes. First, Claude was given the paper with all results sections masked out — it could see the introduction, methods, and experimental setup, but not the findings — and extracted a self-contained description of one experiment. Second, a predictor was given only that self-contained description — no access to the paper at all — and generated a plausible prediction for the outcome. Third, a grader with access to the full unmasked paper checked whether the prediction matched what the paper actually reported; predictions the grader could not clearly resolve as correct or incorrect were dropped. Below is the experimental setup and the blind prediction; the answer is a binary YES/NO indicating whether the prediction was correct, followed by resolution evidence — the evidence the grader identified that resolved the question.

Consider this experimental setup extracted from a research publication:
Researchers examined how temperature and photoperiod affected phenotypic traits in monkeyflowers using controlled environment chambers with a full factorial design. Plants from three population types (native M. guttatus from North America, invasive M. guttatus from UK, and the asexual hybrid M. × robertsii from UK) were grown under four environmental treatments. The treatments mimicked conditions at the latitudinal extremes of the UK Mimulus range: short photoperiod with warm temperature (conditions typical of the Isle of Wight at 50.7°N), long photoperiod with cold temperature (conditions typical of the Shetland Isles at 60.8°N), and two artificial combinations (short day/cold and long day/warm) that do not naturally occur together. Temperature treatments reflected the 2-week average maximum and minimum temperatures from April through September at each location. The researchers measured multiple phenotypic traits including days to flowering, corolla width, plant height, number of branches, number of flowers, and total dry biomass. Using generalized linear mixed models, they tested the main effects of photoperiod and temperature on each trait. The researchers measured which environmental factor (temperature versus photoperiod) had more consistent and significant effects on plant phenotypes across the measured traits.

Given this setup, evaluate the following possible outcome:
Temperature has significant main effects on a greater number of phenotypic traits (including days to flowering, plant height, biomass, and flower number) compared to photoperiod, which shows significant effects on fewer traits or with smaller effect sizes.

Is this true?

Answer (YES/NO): NO